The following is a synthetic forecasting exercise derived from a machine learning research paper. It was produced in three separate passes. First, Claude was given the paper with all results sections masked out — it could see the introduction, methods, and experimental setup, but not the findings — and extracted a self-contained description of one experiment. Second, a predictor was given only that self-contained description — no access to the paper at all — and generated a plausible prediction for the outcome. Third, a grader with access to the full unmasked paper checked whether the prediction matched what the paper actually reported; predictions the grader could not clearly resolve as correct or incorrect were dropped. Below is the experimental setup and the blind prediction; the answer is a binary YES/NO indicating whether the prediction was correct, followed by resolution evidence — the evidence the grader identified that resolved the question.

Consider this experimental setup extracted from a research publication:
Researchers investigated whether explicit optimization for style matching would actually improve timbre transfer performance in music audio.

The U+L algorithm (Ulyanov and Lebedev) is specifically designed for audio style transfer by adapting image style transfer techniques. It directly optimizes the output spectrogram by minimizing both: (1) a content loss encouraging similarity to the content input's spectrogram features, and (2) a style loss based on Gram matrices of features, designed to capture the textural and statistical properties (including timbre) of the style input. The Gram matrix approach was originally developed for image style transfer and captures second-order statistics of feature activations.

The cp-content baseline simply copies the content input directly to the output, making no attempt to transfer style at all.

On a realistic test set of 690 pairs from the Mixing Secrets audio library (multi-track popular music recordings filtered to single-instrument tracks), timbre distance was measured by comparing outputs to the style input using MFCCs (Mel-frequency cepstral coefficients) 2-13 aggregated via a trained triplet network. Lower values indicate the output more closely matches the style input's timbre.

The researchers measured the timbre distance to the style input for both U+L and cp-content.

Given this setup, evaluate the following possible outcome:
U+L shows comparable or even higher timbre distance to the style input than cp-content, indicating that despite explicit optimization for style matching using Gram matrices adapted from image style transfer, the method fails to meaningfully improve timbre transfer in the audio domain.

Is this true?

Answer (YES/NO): YES